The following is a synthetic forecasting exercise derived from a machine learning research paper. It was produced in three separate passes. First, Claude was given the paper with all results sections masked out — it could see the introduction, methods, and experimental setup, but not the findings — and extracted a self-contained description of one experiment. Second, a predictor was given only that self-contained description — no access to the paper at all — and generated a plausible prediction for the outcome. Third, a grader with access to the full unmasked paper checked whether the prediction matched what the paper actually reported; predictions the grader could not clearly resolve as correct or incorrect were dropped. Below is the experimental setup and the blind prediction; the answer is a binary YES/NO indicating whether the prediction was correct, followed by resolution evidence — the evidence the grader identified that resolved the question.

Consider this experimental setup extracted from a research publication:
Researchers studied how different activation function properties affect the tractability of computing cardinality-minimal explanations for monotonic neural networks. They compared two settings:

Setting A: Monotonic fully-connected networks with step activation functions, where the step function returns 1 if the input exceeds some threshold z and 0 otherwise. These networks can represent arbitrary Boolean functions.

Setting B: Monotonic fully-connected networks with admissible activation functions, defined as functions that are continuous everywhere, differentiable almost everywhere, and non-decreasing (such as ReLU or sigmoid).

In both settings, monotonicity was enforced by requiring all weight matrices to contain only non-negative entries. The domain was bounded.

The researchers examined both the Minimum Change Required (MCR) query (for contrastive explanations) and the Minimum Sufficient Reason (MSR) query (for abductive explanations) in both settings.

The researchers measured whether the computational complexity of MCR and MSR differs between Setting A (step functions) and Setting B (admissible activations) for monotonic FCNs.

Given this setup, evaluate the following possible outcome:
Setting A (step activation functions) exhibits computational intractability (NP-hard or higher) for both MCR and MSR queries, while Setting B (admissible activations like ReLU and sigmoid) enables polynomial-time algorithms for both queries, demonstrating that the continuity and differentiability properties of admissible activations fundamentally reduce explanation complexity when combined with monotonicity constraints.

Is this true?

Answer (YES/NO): YES